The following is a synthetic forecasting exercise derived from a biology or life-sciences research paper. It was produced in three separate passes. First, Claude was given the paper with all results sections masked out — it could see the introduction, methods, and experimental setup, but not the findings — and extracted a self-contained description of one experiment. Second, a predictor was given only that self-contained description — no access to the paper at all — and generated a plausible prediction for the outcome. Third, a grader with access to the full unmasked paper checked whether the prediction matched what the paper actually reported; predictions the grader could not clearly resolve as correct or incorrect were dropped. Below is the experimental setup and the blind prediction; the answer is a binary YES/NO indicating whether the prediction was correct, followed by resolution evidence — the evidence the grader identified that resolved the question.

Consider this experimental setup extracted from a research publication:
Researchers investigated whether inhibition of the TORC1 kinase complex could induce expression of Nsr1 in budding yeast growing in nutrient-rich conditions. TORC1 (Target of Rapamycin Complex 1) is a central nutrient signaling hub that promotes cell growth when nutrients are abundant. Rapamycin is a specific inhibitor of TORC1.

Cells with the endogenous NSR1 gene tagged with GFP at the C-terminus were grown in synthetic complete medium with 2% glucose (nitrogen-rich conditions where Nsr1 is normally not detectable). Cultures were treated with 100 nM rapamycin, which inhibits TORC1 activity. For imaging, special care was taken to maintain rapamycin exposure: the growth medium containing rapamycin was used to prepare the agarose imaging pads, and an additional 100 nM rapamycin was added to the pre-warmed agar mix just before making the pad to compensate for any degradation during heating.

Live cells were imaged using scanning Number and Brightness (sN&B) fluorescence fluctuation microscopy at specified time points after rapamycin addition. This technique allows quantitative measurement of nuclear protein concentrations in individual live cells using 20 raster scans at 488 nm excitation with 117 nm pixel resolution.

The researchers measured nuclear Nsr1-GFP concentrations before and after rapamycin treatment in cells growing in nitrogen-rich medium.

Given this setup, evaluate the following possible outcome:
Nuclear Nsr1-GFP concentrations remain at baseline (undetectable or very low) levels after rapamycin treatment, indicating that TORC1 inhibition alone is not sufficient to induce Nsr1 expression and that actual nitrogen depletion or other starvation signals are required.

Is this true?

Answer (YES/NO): NO